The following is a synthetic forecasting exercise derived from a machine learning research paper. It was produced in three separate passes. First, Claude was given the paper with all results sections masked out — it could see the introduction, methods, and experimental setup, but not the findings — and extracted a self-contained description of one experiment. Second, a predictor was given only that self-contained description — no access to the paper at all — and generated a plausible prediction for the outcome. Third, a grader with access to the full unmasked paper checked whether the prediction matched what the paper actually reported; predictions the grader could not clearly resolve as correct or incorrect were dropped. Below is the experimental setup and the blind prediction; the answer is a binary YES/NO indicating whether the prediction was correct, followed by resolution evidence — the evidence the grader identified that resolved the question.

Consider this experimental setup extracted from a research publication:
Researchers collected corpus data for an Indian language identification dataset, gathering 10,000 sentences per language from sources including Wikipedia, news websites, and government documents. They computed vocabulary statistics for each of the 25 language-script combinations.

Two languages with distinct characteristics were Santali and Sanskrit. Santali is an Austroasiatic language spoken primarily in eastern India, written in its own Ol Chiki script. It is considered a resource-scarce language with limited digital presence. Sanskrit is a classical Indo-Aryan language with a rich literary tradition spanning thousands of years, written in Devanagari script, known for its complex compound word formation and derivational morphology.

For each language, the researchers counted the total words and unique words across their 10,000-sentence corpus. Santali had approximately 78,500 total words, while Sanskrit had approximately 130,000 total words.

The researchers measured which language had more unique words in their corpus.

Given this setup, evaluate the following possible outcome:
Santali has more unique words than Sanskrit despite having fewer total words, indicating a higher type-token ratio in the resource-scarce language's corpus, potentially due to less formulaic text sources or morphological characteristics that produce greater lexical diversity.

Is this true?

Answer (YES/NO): NO